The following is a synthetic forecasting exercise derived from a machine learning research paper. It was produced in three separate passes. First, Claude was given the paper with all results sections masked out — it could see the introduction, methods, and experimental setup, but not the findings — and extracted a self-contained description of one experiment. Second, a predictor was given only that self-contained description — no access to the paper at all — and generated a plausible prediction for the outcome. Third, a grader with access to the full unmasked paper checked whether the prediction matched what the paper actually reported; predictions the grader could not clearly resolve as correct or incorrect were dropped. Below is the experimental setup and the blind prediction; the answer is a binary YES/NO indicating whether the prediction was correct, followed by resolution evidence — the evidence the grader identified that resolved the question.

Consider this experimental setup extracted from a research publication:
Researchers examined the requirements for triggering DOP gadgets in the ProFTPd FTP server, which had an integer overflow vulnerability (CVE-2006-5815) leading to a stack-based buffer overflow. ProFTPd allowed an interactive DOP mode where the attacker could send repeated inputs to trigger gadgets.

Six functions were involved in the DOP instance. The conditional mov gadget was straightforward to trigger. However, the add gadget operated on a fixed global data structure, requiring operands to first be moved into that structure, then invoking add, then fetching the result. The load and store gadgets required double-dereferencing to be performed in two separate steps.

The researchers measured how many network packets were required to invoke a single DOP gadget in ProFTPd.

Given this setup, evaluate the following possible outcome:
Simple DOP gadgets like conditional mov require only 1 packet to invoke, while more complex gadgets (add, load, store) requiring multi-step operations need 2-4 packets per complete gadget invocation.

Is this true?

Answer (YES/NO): NO